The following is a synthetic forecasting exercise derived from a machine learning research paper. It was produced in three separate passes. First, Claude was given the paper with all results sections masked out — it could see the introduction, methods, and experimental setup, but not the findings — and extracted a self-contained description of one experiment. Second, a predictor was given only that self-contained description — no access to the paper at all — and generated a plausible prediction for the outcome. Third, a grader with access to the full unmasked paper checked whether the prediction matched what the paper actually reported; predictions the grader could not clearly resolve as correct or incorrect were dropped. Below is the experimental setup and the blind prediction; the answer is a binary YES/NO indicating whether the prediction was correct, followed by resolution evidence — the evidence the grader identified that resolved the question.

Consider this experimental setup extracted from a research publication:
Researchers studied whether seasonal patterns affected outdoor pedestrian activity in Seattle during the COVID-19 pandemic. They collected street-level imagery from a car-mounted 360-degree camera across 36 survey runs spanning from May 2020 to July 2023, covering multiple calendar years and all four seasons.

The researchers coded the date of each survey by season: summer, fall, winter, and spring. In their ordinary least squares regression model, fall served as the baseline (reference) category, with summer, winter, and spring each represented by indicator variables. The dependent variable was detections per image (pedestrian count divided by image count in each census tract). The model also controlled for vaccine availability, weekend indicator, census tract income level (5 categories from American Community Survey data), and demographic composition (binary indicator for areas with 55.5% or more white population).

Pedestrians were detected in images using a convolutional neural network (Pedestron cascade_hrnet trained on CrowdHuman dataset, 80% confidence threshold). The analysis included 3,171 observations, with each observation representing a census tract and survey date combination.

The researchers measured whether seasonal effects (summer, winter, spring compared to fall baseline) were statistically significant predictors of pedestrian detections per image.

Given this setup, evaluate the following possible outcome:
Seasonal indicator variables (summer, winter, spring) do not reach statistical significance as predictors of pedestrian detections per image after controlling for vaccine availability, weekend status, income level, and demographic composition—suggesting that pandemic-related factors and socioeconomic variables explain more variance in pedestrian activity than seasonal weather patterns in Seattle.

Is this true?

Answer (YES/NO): NO